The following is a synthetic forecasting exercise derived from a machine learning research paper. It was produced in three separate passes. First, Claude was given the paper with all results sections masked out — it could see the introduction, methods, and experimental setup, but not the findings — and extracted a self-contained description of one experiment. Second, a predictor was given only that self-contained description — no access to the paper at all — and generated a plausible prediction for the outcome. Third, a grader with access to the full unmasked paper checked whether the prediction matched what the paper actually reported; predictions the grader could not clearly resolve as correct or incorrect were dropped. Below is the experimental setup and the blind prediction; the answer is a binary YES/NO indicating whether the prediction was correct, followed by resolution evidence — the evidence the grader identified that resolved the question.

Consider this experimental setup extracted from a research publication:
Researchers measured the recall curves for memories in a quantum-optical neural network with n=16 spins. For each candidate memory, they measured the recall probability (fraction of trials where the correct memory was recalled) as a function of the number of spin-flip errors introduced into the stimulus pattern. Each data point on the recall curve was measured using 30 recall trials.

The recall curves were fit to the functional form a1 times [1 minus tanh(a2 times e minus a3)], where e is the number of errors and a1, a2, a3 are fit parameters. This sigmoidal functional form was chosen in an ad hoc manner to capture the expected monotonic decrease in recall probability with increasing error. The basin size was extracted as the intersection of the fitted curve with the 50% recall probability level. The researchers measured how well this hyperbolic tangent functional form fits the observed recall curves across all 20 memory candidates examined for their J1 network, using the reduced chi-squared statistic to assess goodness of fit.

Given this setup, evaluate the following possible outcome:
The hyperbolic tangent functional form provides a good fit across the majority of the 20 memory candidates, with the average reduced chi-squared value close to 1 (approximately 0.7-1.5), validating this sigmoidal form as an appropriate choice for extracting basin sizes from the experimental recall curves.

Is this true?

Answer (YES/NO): YES